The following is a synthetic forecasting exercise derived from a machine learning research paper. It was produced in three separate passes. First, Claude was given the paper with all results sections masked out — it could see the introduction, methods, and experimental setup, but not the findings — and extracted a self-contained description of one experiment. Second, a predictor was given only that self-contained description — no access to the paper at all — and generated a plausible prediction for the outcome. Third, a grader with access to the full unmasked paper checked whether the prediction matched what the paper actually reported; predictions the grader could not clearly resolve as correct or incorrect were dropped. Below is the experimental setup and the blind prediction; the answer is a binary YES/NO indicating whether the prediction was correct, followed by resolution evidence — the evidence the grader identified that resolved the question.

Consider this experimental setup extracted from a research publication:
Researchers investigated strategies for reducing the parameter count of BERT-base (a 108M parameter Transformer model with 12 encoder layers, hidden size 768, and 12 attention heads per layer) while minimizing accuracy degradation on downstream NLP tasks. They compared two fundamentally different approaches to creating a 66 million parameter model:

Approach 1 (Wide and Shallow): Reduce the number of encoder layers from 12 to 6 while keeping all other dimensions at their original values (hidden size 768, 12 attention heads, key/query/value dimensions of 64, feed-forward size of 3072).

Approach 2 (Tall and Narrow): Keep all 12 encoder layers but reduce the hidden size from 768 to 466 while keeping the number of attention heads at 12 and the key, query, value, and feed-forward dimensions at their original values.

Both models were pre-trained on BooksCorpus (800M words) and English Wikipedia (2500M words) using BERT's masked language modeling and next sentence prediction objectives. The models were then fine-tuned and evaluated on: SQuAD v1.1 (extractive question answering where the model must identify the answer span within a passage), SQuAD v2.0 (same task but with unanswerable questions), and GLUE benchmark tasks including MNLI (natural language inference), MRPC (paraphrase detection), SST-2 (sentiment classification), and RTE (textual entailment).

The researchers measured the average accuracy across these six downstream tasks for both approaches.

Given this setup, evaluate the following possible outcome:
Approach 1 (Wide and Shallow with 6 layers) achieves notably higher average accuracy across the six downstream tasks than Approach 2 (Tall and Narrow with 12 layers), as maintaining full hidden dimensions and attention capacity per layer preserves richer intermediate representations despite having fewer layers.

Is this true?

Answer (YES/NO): NO